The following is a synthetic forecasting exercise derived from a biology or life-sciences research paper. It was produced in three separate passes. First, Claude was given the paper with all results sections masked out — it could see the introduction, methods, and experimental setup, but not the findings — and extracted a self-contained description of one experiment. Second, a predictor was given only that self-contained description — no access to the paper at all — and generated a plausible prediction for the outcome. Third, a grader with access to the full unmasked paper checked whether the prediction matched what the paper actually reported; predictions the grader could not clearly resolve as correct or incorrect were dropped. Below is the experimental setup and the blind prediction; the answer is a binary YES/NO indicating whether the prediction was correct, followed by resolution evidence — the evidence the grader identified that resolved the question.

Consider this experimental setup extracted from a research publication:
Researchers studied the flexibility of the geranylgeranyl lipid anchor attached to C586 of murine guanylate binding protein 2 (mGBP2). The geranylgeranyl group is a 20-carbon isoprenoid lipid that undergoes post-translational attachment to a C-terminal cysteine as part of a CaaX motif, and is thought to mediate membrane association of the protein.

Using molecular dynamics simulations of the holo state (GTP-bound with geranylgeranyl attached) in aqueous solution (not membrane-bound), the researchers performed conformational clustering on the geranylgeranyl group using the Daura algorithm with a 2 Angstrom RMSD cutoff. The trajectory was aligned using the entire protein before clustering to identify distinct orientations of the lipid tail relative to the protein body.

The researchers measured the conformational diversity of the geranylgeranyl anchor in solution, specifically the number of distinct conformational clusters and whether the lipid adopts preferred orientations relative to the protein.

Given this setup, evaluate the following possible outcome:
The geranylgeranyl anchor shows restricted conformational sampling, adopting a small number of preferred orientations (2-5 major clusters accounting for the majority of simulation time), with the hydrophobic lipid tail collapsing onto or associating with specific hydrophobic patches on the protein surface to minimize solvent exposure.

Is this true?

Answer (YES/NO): NO